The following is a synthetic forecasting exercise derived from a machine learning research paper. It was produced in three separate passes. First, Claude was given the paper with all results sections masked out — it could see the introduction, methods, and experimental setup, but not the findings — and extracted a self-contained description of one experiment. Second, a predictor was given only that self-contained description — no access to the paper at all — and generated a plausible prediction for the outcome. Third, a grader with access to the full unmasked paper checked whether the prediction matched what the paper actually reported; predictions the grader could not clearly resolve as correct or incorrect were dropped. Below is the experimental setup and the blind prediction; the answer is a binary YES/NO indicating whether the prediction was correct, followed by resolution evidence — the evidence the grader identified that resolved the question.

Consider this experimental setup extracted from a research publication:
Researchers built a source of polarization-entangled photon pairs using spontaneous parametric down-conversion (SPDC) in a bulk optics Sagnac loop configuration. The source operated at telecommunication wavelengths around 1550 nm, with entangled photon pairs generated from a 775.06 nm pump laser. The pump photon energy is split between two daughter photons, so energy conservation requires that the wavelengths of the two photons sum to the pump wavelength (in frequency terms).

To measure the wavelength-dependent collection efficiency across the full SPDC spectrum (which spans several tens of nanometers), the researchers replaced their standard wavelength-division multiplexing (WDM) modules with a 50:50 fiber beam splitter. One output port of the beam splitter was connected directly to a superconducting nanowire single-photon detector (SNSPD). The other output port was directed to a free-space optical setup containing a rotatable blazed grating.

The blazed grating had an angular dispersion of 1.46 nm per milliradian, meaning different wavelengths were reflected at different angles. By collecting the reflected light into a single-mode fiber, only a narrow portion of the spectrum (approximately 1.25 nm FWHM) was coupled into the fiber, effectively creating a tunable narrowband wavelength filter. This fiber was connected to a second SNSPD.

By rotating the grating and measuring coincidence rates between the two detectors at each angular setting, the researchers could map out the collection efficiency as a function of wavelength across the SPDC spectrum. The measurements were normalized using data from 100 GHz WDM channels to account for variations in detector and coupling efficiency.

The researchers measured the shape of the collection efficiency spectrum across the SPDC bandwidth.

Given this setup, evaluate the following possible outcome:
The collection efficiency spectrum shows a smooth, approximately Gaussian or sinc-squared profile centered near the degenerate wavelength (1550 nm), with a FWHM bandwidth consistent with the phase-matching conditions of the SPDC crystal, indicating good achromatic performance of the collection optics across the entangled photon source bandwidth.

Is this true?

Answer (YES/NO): NO